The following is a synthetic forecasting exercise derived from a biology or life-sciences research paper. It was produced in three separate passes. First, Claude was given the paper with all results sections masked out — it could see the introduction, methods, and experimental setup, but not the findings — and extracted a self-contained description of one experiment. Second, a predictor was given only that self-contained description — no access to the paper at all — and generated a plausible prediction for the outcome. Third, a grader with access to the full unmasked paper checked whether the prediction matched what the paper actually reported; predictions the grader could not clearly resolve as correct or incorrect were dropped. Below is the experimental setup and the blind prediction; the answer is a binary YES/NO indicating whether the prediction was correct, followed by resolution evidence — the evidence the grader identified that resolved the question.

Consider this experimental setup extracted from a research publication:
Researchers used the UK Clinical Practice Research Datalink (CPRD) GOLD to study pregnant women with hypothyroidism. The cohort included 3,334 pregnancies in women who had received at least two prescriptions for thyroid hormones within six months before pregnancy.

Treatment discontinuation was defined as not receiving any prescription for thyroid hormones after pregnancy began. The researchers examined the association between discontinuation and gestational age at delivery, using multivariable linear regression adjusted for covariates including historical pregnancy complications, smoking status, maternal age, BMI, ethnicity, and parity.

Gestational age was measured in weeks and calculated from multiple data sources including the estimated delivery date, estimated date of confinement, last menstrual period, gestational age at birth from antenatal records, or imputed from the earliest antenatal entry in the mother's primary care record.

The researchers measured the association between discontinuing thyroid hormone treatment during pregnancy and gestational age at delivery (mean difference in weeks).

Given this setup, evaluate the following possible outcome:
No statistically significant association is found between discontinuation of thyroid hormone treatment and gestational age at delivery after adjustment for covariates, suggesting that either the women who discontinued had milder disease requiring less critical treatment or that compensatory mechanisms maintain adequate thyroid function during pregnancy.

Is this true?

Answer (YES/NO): NO